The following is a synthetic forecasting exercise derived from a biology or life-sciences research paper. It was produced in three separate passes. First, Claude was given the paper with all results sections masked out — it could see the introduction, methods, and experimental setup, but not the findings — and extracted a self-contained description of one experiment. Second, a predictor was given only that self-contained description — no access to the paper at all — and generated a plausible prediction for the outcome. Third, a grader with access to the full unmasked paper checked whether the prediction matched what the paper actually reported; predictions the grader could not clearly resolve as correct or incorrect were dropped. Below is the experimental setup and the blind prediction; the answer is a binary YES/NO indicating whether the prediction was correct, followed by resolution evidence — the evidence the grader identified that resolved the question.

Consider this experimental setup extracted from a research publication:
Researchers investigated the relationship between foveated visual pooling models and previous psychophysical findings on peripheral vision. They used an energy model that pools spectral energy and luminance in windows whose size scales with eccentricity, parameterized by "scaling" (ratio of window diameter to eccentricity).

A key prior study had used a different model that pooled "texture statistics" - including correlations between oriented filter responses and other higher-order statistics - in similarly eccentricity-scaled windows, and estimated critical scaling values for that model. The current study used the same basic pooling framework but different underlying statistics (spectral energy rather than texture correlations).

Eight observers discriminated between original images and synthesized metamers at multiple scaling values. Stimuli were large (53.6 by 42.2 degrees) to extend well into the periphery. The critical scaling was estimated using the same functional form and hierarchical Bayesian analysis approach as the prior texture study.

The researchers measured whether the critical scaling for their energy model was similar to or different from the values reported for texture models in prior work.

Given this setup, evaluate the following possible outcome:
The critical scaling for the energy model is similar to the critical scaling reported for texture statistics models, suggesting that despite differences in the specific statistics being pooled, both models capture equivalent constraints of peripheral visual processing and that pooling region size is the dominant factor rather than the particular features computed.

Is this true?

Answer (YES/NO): NO